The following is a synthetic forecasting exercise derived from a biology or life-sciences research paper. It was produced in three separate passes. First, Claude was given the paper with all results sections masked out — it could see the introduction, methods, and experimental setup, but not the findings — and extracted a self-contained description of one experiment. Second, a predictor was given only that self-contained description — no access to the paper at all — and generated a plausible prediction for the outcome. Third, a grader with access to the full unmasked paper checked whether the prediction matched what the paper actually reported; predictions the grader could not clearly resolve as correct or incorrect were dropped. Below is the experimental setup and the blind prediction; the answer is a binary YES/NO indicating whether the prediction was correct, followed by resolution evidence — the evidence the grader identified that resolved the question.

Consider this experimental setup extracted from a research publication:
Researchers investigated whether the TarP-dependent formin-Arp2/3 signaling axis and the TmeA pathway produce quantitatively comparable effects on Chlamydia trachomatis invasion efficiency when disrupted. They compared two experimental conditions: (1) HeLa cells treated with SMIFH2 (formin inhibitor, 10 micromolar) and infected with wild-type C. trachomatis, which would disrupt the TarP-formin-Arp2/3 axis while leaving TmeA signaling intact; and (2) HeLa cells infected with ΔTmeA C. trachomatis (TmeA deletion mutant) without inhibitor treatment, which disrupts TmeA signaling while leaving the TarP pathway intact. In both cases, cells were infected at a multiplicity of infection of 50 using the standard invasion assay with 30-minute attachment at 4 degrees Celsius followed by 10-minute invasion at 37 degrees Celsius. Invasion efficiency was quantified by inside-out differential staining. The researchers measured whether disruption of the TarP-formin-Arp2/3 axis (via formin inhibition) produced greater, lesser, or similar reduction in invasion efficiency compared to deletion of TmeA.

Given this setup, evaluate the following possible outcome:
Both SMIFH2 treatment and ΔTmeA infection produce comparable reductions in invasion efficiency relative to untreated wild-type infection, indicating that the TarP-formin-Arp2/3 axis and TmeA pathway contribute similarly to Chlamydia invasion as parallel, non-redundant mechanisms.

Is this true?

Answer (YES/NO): NO